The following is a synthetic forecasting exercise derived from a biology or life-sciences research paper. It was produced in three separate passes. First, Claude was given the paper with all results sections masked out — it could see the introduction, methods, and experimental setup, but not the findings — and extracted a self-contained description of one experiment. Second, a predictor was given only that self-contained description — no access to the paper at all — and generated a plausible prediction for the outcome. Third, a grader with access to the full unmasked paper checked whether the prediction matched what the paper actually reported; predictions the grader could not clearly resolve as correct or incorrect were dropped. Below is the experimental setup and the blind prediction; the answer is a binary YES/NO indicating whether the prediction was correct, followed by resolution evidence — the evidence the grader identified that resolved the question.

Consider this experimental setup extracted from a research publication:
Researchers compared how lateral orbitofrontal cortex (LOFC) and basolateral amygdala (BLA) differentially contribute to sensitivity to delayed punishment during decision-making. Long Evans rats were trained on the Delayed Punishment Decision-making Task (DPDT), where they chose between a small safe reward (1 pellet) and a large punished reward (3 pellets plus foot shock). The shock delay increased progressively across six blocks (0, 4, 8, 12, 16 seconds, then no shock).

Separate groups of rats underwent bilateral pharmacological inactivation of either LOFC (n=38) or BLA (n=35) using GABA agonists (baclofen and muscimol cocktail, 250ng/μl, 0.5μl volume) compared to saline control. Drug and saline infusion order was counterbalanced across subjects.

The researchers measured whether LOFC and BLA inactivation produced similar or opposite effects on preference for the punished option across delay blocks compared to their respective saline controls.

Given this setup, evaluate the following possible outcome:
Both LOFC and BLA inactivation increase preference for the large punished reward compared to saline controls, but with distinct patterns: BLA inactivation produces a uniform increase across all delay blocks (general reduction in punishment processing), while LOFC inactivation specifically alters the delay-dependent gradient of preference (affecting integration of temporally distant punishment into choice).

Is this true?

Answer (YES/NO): NO